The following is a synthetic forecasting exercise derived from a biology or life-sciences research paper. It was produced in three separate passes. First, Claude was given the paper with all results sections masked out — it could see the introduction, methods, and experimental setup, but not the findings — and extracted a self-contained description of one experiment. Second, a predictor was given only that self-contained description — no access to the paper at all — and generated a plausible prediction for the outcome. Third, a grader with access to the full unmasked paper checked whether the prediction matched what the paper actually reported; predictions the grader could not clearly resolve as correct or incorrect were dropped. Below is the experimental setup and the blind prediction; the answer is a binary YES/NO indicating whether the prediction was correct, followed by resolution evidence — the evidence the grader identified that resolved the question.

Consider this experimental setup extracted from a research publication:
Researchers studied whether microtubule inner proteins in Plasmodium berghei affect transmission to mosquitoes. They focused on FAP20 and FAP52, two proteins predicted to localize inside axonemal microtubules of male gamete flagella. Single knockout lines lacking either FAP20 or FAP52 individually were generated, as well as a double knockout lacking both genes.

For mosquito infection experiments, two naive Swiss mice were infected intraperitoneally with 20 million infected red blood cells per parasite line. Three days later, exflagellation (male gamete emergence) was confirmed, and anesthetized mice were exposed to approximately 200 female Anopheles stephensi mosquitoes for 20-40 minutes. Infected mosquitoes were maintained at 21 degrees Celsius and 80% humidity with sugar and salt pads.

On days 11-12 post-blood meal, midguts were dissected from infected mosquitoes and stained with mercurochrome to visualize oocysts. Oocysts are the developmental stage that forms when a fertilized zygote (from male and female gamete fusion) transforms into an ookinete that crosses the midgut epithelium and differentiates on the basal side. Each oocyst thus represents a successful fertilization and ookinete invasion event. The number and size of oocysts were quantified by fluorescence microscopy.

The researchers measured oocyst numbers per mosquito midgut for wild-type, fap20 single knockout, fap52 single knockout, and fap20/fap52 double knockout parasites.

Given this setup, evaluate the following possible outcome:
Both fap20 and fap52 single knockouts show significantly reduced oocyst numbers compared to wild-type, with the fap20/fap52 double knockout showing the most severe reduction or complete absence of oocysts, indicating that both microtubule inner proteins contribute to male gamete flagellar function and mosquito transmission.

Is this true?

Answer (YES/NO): NO